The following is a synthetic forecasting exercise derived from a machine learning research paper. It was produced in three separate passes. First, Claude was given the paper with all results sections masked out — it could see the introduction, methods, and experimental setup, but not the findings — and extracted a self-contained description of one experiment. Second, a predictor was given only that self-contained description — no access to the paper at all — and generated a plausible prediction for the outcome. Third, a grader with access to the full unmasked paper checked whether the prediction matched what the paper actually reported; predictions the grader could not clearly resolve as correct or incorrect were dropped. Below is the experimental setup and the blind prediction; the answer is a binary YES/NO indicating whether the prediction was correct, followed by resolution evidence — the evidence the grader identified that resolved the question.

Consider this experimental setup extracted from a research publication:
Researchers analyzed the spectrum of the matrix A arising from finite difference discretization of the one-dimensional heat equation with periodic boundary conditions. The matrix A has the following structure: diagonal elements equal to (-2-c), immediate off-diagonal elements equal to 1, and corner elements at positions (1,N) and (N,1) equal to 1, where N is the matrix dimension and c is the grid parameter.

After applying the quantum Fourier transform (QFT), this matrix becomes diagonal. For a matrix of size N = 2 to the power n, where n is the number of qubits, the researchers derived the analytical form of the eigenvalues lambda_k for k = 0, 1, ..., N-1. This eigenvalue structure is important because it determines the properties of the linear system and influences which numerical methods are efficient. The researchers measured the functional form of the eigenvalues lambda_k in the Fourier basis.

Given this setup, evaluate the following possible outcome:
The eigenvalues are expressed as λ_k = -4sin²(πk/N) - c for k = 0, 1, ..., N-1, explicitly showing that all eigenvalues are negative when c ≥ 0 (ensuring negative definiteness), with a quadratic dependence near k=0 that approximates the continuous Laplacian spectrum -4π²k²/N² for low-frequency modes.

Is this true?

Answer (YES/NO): YES